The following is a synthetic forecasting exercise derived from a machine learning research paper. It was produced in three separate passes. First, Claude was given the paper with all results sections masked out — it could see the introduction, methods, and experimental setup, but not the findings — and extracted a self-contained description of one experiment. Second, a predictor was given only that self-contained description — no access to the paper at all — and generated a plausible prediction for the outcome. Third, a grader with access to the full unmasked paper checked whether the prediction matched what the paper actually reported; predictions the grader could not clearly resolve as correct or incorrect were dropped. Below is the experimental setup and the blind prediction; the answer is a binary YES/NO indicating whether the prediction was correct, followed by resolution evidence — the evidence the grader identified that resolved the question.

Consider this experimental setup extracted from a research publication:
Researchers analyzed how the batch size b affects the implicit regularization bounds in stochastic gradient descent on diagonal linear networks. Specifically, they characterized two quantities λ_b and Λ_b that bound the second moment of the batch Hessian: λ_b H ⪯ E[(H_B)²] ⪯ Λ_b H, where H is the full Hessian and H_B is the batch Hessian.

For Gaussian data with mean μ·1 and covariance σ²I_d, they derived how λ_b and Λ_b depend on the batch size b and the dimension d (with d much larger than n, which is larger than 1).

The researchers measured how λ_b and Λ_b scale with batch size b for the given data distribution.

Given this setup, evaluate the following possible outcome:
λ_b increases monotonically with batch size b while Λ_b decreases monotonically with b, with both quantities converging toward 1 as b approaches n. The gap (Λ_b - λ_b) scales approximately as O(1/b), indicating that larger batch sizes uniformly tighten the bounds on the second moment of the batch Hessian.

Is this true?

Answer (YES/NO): NO